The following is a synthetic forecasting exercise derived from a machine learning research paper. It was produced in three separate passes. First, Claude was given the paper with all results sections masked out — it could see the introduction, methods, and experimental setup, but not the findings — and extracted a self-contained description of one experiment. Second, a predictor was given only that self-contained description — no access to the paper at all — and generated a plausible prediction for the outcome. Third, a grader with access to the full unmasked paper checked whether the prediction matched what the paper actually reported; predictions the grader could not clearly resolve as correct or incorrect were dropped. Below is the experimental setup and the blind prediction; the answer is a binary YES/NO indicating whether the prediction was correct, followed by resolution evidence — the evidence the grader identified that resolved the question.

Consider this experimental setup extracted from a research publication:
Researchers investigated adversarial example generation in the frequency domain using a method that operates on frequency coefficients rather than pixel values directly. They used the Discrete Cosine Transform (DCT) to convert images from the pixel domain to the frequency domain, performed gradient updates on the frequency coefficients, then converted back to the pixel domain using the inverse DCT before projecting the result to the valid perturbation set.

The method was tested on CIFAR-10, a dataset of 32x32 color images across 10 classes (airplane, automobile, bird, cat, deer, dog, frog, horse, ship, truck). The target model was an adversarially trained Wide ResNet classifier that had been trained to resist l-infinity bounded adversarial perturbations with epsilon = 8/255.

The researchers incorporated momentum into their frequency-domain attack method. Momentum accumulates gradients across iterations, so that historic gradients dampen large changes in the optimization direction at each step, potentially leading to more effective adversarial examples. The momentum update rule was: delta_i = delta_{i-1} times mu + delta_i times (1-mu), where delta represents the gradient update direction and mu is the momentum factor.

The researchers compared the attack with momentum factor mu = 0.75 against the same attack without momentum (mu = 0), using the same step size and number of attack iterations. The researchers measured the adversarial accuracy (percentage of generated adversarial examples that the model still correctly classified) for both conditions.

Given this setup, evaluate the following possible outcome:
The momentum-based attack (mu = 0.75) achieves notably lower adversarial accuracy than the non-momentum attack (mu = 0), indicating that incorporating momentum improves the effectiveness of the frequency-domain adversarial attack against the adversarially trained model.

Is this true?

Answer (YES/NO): YES